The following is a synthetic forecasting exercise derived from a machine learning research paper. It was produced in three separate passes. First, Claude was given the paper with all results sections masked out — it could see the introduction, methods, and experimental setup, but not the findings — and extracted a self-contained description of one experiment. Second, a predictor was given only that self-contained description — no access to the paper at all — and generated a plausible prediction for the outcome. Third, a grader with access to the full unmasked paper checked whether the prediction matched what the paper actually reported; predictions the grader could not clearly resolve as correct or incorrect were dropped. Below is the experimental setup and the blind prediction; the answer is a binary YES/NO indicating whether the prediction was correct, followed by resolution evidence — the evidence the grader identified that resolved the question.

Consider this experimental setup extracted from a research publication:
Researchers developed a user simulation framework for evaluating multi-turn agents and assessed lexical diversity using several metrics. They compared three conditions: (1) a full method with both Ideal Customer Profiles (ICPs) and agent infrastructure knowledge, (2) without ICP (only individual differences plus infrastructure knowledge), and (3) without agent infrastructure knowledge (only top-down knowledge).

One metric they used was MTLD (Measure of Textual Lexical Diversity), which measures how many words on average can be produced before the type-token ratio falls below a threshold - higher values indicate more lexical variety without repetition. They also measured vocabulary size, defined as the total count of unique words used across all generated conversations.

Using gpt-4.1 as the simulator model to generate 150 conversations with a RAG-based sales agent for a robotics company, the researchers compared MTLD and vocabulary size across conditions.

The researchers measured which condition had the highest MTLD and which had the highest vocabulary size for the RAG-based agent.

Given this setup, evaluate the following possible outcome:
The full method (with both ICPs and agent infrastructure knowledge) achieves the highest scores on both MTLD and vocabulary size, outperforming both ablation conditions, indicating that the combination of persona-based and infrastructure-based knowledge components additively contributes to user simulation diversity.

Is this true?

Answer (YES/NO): YES